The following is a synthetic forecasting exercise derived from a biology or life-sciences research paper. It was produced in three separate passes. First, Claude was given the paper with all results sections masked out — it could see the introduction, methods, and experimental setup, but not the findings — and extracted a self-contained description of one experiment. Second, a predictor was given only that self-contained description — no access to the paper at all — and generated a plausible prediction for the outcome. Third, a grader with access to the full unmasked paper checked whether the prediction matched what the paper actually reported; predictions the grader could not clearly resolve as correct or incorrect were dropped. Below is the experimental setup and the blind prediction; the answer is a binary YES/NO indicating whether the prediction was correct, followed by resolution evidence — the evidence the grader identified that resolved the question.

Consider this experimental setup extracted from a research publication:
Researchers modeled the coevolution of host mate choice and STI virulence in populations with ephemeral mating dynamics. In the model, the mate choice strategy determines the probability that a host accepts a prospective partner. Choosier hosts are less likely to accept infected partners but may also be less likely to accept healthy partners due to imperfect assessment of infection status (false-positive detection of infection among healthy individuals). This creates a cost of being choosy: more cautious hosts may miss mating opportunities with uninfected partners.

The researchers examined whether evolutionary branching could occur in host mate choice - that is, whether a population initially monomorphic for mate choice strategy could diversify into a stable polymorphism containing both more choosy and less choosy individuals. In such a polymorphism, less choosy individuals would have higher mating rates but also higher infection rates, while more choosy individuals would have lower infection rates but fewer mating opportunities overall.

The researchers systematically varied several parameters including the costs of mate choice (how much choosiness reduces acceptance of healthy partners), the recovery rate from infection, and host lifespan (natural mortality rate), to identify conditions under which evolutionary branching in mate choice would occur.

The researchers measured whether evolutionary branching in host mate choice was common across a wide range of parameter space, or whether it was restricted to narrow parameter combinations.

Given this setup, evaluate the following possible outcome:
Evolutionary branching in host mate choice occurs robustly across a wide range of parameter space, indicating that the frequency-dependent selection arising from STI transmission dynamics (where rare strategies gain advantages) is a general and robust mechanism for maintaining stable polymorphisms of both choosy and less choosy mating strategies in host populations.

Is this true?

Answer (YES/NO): NO